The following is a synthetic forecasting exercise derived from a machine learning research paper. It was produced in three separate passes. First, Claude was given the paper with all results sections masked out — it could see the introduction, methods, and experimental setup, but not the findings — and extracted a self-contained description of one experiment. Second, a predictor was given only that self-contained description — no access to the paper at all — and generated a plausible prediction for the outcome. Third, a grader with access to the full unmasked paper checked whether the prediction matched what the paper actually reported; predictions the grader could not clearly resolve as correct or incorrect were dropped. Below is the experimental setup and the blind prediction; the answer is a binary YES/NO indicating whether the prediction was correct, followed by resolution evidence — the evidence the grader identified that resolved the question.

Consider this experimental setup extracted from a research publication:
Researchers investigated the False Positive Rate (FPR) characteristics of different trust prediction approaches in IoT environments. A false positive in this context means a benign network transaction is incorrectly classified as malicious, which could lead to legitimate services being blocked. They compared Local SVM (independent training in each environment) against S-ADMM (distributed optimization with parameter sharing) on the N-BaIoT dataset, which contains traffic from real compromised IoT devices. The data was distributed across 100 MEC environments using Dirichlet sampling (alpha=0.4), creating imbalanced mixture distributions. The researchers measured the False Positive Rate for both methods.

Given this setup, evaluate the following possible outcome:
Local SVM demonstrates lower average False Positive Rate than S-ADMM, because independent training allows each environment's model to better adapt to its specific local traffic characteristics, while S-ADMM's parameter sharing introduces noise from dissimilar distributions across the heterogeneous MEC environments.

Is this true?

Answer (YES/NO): NO